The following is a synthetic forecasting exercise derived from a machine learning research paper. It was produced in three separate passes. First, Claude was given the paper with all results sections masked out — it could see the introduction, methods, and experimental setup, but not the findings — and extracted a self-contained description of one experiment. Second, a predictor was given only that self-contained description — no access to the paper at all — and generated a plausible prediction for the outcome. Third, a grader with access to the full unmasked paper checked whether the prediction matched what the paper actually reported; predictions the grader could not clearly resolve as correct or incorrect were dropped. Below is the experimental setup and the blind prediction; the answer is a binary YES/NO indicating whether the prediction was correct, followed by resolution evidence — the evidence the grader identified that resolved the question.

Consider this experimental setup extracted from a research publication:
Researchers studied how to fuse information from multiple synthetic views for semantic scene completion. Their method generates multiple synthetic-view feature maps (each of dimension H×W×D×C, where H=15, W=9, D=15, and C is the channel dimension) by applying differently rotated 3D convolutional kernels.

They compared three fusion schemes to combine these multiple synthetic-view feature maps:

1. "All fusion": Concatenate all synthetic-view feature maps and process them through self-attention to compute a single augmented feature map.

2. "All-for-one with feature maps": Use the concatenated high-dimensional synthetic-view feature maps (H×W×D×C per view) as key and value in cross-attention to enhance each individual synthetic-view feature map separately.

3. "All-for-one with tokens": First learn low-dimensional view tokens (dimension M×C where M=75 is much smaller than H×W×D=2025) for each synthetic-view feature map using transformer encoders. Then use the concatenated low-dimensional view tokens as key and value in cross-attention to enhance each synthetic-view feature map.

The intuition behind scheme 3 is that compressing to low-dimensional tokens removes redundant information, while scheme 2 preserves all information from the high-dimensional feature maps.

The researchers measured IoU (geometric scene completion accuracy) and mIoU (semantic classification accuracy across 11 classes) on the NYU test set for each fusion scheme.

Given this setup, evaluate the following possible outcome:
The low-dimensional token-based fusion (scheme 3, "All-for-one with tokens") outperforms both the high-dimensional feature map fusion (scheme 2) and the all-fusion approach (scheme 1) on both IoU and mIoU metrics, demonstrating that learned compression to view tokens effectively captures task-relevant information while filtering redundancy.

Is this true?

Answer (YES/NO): YES